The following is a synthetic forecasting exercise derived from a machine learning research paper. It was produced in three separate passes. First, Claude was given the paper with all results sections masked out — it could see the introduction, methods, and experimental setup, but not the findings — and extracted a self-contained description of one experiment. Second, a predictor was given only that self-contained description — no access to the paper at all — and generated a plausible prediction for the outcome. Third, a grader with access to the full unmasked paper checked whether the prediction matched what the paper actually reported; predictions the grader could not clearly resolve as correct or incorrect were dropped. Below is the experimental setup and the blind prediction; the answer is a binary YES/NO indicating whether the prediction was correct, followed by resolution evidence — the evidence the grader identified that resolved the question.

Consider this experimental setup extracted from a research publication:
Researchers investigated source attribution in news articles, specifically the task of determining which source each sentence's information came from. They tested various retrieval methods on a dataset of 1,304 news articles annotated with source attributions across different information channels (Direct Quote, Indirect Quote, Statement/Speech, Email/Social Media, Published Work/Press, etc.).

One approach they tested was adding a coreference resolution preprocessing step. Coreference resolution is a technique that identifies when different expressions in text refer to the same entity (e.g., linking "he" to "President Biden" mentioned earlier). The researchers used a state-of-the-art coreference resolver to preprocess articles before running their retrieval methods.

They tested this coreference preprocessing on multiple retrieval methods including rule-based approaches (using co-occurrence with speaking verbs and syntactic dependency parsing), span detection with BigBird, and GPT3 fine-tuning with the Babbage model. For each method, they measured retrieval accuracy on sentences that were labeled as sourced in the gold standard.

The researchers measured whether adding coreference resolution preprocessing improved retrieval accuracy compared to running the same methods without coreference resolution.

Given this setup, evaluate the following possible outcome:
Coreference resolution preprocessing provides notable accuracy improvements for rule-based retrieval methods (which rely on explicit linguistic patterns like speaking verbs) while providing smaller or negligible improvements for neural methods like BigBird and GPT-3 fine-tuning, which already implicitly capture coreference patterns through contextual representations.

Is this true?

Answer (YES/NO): NO